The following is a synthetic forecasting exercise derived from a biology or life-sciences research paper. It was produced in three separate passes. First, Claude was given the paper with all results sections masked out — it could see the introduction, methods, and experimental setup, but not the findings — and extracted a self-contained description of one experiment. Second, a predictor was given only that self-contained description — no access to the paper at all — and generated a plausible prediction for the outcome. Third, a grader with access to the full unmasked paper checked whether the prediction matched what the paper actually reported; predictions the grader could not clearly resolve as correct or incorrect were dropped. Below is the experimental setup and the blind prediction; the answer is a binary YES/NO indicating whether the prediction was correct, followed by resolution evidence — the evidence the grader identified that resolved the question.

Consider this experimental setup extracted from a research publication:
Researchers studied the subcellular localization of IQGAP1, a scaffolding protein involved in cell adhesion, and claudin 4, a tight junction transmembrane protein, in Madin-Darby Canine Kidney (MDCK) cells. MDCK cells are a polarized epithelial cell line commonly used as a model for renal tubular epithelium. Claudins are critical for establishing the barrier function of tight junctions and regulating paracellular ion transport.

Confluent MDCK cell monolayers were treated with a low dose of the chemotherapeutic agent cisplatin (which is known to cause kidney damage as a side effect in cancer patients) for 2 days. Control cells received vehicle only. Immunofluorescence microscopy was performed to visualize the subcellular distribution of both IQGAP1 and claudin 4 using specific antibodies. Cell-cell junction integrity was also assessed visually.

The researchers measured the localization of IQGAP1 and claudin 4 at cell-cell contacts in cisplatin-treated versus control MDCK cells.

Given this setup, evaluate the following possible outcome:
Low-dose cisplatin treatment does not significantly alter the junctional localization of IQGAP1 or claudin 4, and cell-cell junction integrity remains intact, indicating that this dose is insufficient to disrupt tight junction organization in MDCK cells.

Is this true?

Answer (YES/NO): NO